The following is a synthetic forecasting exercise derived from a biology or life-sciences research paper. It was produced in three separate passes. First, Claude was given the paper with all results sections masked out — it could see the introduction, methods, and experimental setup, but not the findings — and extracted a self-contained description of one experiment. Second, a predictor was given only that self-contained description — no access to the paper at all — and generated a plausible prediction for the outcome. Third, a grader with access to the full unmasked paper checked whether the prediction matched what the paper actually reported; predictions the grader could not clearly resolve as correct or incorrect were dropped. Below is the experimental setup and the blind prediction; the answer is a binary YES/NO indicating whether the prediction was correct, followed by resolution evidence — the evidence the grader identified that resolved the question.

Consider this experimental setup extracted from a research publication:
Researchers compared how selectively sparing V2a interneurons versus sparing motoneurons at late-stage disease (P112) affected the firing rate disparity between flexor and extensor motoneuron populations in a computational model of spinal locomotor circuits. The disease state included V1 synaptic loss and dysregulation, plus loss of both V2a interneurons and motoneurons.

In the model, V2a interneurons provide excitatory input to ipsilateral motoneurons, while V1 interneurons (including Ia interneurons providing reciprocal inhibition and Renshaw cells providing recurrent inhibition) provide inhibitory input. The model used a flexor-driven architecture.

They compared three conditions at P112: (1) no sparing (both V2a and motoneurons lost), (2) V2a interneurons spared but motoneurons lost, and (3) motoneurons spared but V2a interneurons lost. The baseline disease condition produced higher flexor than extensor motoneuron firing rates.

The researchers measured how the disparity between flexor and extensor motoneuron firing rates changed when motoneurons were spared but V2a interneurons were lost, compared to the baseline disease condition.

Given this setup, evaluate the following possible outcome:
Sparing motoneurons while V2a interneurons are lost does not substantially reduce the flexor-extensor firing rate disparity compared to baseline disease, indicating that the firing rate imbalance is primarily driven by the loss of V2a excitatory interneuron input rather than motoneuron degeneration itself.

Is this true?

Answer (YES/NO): YES